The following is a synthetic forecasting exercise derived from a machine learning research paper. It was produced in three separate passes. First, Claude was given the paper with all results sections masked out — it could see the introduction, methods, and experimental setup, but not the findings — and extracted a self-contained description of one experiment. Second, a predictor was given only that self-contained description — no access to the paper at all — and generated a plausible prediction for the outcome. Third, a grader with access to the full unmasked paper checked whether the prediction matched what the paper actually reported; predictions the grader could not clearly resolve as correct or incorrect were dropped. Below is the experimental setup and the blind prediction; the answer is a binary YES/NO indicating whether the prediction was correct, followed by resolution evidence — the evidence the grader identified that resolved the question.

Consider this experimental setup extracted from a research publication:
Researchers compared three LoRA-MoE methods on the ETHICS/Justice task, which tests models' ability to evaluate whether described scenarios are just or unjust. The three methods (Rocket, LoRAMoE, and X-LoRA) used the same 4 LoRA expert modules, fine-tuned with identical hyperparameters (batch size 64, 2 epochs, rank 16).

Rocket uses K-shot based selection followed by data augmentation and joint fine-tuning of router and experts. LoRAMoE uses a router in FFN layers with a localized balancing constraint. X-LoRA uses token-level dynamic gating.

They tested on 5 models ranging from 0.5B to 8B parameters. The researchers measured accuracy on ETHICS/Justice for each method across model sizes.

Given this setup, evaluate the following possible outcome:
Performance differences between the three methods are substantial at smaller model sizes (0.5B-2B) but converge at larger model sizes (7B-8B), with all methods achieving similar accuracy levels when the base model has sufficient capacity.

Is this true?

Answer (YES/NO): NO